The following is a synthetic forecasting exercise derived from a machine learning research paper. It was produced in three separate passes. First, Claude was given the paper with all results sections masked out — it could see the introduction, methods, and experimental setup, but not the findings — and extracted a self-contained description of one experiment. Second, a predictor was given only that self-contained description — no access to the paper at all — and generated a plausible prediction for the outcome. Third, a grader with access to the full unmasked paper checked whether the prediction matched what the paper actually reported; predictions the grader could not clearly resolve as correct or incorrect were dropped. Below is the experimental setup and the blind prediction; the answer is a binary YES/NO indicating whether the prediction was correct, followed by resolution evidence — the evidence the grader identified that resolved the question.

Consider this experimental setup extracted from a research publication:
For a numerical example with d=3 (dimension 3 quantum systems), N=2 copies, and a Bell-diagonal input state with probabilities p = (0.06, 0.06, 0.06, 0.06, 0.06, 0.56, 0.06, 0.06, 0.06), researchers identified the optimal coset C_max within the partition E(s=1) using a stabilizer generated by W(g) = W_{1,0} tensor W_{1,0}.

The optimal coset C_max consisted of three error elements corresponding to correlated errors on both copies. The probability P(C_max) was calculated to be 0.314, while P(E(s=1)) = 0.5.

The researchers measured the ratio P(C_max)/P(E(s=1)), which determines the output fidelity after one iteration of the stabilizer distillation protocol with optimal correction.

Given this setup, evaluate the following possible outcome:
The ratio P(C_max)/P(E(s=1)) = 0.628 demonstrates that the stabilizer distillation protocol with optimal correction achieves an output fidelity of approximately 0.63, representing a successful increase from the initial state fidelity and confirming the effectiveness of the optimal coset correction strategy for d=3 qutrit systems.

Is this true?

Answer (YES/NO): YES